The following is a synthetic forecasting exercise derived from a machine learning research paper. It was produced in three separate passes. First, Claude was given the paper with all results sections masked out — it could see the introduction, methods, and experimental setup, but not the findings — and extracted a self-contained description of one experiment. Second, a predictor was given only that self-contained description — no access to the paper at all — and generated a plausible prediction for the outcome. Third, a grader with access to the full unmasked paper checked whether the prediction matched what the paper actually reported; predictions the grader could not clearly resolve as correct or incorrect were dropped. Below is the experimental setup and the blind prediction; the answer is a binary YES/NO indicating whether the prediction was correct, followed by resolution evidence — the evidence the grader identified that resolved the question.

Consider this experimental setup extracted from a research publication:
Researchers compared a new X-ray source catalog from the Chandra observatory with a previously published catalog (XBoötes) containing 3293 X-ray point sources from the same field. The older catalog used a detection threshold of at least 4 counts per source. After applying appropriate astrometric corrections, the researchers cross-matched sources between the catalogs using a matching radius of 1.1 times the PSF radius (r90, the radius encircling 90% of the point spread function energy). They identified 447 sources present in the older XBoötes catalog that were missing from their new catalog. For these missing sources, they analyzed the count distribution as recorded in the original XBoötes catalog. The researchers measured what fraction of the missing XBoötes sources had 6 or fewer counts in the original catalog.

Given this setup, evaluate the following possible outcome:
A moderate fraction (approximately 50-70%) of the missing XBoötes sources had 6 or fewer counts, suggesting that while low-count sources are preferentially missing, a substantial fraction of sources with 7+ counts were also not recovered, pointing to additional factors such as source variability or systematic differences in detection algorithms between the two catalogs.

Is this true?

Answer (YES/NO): NO